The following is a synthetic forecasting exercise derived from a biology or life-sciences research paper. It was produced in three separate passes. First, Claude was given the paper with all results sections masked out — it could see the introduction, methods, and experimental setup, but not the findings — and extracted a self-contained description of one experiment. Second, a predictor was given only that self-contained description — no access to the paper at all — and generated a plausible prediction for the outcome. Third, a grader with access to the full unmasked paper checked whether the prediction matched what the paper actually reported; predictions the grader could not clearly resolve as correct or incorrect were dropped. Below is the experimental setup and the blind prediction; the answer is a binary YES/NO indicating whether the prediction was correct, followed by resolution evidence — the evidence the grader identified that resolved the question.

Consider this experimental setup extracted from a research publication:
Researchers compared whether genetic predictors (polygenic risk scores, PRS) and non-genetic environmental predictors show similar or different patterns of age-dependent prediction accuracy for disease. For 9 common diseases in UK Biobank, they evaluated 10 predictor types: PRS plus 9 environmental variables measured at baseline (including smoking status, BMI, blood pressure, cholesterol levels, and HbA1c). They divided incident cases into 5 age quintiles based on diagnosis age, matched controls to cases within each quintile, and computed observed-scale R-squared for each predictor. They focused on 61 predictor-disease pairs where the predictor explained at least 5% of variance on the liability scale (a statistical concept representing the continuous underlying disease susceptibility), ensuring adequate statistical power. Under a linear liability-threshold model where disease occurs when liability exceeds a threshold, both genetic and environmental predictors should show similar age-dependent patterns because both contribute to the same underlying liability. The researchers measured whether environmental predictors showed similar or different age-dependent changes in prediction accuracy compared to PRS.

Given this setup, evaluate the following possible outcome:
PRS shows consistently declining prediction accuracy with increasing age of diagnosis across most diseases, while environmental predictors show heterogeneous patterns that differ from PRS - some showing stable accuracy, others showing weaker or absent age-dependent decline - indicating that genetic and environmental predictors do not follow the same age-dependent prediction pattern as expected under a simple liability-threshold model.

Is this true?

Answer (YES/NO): NO